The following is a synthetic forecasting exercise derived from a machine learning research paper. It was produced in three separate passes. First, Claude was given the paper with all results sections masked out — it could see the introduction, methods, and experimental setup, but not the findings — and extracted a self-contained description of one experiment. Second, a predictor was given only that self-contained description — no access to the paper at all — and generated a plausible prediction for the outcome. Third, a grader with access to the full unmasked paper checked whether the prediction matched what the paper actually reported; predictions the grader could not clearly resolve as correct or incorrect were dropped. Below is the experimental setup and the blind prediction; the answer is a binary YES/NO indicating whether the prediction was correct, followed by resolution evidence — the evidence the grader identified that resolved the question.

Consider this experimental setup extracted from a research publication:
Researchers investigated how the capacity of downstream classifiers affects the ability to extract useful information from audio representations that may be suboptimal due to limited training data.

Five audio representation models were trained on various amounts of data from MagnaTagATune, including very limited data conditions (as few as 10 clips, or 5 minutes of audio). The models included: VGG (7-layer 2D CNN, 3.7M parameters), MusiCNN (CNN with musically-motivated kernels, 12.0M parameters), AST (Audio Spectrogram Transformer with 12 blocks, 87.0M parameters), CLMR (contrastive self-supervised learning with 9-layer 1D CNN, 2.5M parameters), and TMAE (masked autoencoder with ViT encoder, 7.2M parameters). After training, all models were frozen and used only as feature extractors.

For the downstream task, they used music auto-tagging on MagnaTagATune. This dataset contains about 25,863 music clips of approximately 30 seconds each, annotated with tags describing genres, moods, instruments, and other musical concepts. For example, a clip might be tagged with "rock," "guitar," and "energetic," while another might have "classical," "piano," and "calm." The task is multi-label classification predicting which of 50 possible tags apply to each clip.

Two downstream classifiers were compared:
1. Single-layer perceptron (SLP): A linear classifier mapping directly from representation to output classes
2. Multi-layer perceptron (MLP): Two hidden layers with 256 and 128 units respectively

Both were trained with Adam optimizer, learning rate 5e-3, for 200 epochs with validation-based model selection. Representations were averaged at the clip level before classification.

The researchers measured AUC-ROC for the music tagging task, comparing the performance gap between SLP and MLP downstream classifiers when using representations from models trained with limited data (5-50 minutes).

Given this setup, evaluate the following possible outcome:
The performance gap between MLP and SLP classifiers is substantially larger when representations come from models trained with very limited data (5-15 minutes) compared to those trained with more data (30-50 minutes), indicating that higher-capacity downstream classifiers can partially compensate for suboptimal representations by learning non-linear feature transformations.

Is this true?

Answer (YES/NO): NO